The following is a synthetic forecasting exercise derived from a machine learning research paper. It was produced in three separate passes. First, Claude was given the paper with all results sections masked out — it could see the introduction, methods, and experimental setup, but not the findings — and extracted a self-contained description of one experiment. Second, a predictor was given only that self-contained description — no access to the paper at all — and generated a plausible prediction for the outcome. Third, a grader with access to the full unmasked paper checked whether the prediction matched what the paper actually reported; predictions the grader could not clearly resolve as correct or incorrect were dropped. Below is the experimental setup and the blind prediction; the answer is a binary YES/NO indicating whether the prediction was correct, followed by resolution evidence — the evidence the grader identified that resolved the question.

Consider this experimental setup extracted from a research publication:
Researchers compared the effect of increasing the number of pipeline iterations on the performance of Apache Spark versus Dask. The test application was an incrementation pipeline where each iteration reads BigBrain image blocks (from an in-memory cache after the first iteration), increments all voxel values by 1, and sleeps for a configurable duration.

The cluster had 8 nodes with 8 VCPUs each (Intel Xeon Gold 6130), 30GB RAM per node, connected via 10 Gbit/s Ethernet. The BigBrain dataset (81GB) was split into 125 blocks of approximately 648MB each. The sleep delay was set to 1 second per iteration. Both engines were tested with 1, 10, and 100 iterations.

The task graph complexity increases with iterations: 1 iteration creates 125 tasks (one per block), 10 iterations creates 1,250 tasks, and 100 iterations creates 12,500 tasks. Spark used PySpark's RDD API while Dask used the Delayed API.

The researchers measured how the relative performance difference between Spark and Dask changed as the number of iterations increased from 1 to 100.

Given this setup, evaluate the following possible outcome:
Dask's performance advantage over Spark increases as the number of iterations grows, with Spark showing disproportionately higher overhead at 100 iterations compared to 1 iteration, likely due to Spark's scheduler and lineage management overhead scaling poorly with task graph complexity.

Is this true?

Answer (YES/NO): NO